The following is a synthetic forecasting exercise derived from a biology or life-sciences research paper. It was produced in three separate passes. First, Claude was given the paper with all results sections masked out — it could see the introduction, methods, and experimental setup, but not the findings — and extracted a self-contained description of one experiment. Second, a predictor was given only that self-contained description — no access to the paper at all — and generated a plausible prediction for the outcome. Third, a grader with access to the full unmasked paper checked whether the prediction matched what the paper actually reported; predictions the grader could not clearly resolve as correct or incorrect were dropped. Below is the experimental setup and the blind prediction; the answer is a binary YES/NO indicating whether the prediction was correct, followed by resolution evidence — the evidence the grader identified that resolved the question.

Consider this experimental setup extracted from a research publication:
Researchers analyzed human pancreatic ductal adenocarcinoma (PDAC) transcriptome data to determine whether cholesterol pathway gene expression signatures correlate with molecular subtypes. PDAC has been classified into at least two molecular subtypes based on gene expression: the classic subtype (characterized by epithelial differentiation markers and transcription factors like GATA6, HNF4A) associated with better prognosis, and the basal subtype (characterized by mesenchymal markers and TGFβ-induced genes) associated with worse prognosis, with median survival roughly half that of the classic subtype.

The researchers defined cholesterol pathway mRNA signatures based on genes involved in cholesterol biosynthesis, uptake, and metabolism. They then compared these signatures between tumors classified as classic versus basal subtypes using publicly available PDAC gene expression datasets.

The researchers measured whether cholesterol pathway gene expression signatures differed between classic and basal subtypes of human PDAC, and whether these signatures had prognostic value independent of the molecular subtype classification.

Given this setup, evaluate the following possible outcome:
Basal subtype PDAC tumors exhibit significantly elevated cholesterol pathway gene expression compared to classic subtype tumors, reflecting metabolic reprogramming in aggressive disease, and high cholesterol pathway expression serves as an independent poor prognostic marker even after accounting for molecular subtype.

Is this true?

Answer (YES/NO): NO